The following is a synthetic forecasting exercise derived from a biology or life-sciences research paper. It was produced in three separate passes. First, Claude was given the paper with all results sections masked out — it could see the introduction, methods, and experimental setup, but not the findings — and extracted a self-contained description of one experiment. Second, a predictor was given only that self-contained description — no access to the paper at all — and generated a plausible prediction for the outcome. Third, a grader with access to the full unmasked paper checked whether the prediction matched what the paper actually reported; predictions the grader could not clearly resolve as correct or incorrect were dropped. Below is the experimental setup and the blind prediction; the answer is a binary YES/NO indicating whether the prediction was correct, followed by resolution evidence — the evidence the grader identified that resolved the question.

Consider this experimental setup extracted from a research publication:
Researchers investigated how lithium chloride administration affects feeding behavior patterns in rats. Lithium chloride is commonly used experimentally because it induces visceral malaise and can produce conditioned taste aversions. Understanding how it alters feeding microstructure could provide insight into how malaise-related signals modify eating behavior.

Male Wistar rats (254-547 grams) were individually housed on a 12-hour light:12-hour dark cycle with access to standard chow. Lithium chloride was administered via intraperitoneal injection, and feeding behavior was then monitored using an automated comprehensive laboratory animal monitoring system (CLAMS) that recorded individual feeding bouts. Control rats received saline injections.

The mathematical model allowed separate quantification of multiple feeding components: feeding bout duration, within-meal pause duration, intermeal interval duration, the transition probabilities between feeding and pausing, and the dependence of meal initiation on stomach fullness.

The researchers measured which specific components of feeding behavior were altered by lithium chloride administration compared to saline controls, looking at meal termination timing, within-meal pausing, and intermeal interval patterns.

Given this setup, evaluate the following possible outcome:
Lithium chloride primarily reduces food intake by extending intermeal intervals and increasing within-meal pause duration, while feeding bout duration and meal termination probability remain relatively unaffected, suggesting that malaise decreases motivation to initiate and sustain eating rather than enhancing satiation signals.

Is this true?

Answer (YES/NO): NO